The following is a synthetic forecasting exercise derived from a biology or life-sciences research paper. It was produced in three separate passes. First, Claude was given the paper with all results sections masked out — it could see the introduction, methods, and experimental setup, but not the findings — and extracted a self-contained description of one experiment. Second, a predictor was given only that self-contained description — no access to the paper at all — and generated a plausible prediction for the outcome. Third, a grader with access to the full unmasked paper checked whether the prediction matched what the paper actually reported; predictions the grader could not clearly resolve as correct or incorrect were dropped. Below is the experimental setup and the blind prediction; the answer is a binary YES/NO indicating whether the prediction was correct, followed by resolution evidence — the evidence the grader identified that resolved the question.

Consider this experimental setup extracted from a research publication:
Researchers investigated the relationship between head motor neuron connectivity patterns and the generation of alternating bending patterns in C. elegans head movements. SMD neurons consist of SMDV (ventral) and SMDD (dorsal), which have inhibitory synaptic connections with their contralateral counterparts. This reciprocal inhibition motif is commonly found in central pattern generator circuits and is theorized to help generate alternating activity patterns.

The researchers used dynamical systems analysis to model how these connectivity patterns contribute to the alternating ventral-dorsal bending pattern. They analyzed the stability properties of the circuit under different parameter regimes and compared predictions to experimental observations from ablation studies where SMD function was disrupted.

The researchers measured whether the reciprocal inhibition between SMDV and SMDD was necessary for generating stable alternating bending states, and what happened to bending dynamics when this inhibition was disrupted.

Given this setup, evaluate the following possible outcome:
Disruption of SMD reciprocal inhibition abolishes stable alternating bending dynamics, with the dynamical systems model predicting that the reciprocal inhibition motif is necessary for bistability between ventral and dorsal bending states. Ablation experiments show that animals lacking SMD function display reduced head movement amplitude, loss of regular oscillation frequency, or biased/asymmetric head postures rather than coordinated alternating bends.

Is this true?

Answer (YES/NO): NO